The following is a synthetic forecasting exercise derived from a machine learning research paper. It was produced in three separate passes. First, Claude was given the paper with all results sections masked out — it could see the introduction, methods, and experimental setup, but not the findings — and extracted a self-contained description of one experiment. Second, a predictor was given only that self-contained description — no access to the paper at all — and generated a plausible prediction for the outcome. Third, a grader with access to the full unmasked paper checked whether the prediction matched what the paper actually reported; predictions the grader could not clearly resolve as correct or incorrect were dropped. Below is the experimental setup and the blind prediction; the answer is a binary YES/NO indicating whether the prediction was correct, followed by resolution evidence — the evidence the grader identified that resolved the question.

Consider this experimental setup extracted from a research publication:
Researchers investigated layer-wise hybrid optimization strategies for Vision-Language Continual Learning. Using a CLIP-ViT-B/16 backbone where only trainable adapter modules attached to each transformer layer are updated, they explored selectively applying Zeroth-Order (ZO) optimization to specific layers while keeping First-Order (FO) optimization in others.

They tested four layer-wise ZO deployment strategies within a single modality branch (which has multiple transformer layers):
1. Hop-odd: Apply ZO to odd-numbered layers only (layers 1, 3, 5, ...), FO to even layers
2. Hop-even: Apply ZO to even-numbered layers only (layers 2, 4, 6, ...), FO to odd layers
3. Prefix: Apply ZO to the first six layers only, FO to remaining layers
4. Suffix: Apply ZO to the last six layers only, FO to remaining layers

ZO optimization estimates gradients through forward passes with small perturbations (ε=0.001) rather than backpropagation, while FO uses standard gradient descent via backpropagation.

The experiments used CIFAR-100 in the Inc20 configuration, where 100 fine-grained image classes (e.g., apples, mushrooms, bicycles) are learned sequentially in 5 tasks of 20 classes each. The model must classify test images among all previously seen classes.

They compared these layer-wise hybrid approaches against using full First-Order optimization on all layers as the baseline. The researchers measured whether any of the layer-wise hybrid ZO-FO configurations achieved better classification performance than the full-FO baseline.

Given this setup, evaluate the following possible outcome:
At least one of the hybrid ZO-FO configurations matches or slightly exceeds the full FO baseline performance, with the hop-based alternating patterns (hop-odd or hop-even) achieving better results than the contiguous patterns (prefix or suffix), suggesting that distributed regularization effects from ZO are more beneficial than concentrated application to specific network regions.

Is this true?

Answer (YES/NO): YES